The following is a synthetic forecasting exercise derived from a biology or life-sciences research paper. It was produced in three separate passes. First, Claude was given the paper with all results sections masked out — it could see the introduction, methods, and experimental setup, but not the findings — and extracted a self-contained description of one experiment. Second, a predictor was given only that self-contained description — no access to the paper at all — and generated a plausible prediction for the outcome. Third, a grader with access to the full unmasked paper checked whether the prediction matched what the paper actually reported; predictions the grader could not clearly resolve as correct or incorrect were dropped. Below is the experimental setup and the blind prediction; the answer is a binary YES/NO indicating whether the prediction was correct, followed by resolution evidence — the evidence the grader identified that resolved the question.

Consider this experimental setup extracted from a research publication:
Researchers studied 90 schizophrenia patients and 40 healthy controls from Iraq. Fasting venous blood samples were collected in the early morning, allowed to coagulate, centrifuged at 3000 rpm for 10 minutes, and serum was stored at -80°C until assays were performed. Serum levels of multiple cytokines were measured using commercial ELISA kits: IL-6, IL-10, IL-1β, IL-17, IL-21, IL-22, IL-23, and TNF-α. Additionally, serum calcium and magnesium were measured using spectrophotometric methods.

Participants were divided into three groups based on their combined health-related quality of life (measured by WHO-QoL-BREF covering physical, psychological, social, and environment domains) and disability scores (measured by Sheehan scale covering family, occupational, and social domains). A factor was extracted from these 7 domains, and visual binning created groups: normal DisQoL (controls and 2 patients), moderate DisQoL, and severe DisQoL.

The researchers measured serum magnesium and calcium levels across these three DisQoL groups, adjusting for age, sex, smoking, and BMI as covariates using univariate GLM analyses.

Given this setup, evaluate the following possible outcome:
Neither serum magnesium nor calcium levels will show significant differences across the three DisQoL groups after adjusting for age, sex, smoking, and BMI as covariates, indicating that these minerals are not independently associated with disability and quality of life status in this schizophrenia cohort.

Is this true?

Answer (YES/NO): NO